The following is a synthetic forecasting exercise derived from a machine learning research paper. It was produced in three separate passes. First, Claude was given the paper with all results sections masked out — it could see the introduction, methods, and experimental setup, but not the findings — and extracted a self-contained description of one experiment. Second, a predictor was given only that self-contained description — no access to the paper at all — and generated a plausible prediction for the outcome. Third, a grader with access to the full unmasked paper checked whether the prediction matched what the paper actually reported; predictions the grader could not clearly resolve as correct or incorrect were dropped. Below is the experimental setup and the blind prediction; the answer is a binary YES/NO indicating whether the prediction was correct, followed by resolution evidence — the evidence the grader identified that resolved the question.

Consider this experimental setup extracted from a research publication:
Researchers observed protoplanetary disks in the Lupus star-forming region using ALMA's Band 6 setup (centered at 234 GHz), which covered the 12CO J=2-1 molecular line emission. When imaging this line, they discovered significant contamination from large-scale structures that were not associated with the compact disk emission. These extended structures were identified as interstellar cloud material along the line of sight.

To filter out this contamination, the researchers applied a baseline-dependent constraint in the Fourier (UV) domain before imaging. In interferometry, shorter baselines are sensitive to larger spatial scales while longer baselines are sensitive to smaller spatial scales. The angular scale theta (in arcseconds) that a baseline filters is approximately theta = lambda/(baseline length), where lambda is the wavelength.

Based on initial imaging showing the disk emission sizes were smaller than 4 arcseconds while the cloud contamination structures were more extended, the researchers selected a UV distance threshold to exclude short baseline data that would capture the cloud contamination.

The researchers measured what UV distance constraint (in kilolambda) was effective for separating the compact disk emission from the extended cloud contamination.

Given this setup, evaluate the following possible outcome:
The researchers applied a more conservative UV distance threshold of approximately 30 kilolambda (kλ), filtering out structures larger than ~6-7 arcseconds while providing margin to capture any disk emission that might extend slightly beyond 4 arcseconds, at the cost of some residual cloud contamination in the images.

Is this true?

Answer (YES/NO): NO